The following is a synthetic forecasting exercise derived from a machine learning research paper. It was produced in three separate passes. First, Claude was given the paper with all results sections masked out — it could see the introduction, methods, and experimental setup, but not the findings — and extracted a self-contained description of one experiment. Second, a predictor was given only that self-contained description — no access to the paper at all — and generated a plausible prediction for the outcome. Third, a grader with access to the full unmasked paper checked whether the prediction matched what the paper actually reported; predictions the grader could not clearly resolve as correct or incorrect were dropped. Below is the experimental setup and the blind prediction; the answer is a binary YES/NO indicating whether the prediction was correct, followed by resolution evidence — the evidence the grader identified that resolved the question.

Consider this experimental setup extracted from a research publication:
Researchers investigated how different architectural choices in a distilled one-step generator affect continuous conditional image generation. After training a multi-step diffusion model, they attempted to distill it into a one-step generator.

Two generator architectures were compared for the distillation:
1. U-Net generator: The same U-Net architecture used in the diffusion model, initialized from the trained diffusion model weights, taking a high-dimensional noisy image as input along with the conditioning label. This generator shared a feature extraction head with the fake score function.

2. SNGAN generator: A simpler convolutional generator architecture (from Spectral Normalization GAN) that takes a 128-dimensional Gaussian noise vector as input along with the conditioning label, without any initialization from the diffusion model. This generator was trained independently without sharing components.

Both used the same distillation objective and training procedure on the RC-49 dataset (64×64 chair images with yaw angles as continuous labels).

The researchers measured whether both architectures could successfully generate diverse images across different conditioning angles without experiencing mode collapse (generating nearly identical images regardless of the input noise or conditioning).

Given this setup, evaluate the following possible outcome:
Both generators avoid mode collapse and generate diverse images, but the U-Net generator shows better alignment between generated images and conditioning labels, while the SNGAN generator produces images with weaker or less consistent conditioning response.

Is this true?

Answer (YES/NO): NO